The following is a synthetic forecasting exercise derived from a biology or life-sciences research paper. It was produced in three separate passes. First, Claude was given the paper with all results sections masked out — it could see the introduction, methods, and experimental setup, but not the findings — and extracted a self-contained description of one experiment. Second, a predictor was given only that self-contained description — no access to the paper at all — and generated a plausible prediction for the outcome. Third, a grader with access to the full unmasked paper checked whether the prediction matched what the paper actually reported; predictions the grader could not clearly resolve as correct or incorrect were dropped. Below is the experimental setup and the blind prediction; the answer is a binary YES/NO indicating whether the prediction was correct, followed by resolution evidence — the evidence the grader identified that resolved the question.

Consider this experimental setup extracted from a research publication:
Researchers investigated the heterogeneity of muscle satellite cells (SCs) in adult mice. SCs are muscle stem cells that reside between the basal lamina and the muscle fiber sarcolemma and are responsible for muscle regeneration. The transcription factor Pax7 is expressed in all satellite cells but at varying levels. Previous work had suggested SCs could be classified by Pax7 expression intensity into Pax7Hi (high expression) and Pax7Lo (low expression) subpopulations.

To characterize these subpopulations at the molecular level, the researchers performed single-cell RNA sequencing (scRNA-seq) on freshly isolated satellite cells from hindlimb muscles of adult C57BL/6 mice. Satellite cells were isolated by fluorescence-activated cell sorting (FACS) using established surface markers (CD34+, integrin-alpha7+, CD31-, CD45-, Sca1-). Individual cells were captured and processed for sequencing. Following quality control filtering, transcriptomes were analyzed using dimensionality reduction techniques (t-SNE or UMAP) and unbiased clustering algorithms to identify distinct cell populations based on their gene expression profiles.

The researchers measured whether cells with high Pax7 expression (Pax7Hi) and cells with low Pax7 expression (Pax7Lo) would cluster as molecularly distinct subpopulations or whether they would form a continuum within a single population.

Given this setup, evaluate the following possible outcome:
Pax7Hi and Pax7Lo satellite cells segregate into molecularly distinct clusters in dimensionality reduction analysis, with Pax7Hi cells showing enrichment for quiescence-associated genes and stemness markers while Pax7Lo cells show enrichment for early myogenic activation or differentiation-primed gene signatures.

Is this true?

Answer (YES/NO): YES